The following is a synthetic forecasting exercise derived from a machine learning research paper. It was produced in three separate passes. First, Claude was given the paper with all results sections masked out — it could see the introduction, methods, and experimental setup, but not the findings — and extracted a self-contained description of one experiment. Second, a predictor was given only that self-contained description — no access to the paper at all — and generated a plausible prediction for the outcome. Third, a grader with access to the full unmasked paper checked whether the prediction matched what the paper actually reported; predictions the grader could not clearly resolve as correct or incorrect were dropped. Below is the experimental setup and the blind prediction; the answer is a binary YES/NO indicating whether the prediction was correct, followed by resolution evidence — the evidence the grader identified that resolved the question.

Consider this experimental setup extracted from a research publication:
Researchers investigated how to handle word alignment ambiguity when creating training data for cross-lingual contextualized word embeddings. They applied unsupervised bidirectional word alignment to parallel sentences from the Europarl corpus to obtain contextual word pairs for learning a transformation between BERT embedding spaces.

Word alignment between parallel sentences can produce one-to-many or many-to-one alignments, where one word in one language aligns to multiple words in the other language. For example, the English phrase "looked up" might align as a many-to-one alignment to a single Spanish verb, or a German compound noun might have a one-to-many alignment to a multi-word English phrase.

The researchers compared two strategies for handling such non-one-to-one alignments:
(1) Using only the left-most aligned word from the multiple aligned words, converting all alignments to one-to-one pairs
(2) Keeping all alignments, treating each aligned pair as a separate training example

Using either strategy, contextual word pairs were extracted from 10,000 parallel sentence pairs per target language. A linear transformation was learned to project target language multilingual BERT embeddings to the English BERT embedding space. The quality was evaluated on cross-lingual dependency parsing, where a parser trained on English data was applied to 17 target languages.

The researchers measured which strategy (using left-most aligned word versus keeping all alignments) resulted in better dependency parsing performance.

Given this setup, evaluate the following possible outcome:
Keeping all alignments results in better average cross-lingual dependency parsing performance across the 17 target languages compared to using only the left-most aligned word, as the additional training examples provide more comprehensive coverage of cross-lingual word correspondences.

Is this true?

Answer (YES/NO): NO